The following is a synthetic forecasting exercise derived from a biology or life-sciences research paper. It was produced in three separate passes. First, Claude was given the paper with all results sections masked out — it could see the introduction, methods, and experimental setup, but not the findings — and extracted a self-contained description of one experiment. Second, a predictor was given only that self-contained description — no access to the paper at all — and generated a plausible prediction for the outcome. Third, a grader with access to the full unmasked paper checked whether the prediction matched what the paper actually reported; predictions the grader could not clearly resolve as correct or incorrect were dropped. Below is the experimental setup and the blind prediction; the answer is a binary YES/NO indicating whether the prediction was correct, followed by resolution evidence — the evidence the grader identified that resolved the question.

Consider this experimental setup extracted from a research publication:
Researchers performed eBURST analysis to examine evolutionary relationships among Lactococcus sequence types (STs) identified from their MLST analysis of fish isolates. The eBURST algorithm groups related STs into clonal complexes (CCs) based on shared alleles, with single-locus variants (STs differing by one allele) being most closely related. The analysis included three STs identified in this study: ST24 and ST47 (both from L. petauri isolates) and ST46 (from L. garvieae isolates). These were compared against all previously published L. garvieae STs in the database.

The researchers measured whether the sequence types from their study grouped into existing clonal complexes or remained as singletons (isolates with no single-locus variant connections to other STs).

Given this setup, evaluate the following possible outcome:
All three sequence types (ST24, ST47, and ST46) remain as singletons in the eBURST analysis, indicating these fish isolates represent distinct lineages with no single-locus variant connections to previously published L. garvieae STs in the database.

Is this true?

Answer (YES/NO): NO